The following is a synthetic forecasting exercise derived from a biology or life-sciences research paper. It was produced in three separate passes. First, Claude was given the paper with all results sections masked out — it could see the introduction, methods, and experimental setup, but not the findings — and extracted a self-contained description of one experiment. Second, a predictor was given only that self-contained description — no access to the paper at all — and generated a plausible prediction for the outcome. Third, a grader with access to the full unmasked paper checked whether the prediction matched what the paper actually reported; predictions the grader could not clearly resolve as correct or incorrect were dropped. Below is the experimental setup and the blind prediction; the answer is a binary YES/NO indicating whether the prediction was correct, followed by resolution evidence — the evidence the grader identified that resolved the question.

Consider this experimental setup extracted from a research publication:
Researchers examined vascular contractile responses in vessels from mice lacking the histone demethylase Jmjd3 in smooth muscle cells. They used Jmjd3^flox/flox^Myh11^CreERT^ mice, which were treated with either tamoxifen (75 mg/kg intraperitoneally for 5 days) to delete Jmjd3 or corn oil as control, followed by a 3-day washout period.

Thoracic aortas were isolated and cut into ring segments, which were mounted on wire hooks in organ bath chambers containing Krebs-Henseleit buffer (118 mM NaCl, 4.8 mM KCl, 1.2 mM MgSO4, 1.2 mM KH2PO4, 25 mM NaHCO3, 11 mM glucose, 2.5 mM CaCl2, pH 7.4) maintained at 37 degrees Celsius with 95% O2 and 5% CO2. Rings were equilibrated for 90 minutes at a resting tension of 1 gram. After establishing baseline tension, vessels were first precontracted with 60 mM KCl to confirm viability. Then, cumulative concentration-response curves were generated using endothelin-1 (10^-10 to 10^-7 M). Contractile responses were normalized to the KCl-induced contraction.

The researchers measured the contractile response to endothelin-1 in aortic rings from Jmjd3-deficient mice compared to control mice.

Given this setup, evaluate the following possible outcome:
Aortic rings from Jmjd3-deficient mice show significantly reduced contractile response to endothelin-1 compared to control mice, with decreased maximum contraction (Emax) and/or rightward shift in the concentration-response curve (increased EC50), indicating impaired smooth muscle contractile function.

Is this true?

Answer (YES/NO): NO